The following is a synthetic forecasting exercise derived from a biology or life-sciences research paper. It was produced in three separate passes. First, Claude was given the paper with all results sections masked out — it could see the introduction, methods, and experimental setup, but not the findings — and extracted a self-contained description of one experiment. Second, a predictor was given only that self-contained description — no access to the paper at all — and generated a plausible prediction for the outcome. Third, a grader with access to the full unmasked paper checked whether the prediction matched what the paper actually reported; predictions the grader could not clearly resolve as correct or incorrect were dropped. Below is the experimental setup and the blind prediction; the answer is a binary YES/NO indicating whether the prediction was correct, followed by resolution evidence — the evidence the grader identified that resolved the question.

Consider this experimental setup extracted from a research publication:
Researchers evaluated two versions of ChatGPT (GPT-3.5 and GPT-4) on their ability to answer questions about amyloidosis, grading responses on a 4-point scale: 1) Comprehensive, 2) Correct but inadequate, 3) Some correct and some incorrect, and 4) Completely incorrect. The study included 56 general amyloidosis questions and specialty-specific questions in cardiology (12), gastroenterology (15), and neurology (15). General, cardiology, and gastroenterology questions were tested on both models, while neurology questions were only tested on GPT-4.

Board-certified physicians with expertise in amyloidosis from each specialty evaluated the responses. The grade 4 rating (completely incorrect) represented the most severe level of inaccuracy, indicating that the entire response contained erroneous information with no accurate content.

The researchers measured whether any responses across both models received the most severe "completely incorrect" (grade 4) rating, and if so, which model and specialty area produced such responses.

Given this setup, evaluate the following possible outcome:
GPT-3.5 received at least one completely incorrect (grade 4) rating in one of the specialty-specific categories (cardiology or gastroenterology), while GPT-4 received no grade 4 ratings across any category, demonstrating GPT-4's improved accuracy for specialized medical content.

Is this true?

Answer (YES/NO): YES